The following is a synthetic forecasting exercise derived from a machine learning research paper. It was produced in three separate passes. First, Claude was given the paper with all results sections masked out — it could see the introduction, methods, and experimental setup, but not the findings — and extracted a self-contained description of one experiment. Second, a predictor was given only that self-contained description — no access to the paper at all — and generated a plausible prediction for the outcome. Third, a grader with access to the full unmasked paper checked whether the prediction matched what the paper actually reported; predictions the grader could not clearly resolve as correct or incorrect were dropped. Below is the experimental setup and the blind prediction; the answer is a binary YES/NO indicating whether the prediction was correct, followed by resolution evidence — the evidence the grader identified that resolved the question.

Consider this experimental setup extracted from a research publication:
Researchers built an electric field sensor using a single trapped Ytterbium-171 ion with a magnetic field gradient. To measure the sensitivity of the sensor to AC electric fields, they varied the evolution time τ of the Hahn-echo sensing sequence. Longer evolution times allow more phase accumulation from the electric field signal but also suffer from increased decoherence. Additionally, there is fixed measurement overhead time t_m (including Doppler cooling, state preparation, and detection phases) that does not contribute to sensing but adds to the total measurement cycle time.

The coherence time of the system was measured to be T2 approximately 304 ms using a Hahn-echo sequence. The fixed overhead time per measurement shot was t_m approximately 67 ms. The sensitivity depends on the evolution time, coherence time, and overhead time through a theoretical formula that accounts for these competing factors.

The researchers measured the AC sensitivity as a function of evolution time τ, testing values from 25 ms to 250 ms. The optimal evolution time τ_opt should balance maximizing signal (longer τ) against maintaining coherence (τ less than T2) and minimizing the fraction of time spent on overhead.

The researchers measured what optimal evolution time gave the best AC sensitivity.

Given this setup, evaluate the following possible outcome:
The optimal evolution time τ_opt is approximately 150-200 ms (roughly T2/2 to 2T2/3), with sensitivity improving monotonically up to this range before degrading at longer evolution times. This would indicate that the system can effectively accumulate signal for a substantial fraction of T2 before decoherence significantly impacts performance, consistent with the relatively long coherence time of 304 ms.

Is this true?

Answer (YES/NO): YES